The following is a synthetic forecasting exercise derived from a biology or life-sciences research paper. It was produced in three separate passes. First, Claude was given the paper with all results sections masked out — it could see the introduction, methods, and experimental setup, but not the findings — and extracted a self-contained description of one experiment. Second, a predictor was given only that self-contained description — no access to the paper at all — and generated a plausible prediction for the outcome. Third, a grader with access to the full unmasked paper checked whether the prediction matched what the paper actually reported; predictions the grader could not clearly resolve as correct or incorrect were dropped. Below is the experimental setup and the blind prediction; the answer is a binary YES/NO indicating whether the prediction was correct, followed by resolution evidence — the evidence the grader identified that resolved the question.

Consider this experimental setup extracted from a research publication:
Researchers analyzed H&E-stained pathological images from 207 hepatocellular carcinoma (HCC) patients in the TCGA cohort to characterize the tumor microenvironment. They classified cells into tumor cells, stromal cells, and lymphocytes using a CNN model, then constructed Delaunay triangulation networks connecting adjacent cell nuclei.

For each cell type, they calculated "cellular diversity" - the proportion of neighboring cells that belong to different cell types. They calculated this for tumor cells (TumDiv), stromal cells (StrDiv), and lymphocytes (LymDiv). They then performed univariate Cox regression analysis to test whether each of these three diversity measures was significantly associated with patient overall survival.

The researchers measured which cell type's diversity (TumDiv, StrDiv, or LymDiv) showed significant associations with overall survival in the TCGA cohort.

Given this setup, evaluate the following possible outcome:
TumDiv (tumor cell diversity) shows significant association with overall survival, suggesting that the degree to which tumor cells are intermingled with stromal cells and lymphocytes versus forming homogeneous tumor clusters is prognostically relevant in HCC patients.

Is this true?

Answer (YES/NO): NO